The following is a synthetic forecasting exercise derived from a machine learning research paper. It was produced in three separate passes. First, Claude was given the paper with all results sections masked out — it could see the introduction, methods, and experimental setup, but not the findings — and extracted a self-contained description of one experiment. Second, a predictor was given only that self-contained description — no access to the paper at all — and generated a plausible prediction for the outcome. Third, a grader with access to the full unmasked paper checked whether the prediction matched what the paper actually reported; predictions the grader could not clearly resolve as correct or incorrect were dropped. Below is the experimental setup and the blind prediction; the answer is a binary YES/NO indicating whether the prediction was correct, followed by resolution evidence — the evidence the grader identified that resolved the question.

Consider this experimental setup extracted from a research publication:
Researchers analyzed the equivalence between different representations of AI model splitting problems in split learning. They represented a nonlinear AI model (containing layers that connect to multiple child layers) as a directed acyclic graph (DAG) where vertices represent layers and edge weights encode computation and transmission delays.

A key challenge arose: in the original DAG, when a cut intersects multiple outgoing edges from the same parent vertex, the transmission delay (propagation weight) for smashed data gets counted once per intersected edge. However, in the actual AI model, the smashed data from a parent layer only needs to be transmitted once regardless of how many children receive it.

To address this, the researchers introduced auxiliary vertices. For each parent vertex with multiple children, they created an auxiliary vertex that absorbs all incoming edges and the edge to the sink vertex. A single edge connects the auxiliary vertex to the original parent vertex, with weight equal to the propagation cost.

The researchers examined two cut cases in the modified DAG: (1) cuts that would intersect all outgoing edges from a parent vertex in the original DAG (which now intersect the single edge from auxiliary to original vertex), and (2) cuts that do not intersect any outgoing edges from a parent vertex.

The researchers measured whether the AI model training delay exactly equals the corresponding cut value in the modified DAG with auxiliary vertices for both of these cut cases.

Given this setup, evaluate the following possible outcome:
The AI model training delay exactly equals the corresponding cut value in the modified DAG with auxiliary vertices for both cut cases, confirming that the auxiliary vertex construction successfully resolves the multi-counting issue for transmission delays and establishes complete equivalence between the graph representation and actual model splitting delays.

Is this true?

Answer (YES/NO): YES